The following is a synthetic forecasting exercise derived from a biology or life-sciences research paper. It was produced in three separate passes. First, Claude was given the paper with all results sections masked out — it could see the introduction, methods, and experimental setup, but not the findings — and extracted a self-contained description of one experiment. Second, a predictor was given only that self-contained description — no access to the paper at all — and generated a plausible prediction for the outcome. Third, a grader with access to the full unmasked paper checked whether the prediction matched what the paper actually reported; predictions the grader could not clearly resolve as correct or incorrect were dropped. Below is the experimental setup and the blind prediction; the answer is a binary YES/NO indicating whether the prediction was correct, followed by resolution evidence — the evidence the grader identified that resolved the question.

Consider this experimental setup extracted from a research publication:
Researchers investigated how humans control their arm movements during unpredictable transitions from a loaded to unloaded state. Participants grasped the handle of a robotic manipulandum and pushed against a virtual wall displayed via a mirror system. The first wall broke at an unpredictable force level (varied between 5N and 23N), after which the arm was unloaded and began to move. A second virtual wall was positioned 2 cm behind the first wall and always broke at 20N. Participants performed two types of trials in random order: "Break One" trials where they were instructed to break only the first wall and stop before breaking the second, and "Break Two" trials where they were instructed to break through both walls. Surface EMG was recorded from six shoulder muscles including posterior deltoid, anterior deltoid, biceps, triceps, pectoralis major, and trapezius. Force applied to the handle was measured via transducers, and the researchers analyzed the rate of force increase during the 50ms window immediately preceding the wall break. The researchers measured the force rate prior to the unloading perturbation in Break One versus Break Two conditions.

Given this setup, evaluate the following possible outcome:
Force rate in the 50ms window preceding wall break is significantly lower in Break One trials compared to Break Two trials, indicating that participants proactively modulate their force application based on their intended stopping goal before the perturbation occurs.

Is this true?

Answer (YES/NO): YES